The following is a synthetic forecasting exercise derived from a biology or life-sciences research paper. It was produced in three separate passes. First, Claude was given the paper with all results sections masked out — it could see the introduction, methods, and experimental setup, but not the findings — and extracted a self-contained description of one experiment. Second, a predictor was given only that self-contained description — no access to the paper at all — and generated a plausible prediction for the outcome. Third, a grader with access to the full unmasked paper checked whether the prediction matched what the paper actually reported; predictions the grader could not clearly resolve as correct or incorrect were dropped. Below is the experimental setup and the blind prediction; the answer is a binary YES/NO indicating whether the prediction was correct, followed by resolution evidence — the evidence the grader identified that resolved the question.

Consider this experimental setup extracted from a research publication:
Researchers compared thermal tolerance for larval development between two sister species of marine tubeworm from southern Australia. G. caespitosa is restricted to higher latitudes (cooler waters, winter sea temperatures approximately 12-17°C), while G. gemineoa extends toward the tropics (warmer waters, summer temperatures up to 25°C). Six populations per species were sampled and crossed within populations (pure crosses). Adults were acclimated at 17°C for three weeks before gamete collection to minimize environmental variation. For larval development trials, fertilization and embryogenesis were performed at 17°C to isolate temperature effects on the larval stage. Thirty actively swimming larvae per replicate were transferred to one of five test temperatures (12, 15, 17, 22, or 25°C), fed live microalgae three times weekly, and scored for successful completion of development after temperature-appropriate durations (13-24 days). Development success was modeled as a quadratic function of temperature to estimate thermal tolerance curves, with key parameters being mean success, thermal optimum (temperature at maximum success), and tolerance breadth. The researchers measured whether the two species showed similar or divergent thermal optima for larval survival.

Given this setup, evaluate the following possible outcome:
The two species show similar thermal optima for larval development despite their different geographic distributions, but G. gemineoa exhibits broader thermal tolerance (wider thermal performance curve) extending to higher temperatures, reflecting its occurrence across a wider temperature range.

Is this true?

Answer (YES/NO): NO